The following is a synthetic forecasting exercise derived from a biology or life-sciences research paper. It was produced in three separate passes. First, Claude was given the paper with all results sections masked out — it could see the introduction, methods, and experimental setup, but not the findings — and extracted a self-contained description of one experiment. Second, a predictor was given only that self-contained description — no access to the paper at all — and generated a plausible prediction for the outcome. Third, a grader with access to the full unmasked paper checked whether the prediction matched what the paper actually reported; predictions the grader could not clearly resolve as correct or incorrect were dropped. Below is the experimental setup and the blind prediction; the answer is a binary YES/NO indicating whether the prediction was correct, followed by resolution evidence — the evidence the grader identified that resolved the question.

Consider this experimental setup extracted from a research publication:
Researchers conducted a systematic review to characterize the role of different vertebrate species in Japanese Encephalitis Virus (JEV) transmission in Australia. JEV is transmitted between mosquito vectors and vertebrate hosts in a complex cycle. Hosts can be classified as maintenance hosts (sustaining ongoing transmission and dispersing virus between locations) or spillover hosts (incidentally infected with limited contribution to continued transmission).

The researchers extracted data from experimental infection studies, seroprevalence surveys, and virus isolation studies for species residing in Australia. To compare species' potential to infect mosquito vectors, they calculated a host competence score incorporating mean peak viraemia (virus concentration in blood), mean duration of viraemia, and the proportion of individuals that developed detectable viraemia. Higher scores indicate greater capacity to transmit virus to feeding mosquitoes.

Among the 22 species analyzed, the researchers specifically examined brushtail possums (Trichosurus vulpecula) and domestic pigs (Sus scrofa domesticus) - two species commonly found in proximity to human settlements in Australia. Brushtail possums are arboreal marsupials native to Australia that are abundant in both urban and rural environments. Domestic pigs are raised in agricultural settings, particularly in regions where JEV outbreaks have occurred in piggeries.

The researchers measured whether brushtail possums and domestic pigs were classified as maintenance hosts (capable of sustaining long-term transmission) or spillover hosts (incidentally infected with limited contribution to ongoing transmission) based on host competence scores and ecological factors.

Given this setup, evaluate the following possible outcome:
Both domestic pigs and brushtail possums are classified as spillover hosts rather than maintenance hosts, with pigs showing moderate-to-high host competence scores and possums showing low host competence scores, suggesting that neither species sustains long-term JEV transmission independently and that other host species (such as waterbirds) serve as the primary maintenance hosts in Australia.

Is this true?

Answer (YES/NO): YES